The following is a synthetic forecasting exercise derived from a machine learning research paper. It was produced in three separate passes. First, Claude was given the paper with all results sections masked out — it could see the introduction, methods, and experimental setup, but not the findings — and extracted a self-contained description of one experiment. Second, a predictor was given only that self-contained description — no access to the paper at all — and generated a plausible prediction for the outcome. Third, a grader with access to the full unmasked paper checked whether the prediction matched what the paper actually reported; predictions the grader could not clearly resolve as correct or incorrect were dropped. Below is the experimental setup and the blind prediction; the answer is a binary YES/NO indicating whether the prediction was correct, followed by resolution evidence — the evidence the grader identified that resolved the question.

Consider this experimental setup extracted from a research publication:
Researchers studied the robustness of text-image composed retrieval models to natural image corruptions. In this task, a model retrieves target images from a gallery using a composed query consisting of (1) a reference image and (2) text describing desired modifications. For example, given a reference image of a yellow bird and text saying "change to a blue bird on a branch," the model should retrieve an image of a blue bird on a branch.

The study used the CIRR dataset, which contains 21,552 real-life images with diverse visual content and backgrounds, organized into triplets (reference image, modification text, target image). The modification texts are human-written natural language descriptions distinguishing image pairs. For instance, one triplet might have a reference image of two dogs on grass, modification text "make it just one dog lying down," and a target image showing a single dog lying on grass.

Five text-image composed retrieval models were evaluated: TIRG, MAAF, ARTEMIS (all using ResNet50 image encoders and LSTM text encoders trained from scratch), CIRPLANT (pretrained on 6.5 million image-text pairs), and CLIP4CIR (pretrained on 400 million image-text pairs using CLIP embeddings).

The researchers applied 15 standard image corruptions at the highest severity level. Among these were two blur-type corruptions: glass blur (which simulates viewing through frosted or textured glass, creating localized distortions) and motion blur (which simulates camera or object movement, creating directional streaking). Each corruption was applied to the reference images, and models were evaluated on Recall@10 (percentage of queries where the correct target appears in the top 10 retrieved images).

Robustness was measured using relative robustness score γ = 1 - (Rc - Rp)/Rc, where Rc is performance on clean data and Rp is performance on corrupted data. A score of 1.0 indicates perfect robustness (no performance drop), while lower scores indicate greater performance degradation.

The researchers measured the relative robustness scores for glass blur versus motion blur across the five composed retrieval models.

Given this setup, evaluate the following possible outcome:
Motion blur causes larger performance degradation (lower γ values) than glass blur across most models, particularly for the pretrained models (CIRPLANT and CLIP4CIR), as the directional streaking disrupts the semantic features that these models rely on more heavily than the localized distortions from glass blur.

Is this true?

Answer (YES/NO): NO